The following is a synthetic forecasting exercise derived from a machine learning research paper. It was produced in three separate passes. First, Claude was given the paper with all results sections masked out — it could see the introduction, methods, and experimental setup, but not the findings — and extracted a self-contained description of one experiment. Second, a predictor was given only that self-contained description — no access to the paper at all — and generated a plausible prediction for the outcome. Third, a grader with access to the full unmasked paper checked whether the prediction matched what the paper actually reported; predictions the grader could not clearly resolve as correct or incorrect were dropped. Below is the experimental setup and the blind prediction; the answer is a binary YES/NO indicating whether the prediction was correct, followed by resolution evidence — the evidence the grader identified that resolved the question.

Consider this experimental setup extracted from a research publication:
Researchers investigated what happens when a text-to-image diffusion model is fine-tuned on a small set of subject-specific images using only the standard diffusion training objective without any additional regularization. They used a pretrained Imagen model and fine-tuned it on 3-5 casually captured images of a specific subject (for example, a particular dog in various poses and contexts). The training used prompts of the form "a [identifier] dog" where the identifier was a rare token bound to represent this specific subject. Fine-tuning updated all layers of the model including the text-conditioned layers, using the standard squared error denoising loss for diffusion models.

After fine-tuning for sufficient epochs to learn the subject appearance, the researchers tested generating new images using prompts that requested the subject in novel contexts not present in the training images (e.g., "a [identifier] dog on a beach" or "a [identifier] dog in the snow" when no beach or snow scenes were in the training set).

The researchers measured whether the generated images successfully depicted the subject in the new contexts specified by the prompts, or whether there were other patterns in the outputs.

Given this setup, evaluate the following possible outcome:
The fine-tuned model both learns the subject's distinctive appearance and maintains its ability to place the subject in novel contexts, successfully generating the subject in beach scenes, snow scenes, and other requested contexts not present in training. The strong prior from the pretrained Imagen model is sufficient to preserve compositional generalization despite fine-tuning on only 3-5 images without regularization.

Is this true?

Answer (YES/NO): NO